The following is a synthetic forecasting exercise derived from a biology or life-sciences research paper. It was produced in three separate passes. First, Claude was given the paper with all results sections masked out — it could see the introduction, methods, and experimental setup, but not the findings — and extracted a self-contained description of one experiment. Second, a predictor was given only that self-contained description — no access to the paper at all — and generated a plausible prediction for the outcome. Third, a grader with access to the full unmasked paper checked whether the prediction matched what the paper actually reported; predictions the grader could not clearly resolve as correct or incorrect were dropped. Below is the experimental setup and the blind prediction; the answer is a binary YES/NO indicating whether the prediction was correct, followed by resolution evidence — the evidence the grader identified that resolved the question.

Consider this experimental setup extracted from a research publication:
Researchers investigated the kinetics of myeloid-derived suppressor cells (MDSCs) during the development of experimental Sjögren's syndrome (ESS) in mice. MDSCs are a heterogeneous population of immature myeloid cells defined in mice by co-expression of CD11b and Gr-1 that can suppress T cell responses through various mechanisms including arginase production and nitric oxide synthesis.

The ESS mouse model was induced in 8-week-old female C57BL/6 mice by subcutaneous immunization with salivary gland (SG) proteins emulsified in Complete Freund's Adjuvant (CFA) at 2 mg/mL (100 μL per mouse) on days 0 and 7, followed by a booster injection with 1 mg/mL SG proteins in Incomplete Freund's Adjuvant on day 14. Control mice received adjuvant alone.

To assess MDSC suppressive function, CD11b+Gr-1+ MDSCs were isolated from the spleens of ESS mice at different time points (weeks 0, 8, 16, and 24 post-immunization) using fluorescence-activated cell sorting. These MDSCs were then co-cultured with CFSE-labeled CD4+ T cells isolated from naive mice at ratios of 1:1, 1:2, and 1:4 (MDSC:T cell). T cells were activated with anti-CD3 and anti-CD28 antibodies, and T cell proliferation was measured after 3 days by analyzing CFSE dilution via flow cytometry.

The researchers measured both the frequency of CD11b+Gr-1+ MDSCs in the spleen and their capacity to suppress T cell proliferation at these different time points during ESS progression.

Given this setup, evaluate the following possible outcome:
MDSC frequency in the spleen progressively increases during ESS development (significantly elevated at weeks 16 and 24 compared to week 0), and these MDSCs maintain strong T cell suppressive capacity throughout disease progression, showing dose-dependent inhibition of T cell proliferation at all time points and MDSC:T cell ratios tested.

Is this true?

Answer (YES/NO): NO